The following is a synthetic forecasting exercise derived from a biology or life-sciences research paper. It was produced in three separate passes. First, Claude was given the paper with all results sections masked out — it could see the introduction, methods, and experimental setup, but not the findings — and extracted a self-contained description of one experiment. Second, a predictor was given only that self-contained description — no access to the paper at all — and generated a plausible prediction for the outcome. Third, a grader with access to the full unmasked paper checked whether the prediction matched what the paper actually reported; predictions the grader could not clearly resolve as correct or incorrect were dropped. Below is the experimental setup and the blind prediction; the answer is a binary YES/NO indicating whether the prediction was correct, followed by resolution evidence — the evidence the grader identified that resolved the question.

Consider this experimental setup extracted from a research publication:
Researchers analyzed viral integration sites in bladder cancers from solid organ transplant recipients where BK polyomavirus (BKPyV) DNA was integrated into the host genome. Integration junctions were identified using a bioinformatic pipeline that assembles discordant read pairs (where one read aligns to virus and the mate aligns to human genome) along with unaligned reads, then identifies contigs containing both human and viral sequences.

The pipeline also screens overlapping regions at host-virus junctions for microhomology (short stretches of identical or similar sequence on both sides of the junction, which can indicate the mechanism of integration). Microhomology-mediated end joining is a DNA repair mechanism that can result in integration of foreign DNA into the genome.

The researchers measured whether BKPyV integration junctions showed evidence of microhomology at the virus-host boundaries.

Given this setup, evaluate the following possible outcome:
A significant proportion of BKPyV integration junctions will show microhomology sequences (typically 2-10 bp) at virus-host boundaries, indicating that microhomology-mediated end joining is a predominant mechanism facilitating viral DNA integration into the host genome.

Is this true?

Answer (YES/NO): YES